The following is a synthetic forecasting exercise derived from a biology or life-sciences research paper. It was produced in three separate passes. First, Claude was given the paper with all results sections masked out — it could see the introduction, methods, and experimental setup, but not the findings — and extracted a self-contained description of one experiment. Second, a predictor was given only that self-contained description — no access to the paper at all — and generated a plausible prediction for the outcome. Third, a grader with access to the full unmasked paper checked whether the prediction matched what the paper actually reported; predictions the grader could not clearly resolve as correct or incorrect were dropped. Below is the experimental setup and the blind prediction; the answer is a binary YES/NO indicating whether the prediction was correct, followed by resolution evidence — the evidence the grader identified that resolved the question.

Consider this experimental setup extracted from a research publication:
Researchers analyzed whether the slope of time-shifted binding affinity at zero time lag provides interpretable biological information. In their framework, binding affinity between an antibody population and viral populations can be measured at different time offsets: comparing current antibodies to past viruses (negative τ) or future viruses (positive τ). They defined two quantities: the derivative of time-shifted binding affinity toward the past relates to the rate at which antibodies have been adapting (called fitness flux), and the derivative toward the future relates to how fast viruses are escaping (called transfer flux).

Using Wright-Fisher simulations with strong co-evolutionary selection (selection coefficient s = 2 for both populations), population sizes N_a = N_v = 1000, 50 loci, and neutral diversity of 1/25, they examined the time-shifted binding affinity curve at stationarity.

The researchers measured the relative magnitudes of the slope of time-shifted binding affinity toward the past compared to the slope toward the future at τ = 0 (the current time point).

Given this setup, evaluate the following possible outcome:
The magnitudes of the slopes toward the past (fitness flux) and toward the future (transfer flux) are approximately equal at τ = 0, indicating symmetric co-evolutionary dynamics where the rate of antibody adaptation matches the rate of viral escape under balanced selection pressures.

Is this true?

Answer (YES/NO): YES